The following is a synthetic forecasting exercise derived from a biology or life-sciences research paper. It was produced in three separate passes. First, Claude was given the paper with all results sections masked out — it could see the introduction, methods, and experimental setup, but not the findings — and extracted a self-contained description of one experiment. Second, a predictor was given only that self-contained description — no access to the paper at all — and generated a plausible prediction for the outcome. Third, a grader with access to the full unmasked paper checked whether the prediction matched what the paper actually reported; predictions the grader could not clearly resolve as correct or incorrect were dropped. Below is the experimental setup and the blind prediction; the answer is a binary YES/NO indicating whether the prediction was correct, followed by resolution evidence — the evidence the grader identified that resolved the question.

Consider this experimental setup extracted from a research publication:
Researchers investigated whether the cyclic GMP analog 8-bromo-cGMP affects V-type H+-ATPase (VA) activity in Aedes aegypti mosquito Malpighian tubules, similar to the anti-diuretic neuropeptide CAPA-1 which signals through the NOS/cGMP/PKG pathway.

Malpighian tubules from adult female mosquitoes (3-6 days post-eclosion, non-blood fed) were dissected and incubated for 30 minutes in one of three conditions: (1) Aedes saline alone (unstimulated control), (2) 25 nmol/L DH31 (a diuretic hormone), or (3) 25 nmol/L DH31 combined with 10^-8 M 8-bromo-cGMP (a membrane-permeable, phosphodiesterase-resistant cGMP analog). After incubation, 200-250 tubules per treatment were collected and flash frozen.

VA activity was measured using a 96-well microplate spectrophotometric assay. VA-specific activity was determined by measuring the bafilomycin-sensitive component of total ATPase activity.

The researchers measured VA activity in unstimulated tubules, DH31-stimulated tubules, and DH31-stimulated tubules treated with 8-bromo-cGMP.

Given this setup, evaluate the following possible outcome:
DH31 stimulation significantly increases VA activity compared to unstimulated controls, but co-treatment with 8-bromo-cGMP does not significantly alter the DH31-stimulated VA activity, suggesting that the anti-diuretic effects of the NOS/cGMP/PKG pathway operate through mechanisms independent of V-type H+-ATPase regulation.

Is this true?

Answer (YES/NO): NO